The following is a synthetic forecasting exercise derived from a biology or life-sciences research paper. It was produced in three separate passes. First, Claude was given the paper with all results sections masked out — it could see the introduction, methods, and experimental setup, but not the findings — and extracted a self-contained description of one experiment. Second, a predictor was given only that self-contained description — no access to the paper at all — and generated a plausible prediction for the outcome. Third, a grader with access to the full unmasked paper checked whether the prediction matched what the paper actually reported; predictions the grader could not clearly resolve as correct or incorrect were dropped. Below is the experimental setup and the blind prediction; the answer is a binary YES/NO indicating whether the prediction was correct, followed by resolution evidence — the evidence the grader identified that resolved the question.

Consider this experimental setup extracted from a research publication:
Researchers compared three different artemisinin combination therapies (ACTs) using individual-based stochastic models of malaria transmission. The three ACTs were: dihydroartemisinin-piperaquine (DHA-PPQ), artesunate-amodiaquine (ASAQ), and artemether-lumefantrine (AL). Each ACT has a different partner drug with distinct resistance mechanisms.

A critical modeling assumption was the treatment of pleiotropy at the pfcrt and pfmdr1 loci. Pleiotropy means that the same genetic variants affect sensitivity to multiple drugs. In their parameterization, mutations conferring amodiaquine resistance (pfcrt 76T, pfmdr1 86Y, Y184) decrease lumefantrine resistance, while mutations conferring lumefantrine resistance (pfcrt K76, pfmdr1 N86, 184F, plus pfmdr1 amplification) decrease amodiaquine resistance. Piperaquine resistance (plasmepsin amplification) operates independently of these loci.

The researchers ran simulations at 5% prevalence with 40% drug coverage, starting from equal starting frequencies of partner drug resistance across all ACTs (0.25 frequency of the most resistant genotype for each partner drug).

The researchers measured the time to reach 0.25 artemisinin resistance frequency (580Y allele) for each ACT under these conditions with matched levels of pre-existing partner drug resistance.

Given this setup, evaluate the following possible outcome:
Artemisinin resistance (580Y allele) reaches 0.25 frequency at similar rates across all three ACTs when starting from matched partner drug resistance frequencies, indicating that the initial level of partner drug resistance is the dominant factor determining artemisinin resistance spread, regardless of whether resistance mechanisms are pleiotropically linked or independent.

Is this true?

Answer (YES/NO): NO